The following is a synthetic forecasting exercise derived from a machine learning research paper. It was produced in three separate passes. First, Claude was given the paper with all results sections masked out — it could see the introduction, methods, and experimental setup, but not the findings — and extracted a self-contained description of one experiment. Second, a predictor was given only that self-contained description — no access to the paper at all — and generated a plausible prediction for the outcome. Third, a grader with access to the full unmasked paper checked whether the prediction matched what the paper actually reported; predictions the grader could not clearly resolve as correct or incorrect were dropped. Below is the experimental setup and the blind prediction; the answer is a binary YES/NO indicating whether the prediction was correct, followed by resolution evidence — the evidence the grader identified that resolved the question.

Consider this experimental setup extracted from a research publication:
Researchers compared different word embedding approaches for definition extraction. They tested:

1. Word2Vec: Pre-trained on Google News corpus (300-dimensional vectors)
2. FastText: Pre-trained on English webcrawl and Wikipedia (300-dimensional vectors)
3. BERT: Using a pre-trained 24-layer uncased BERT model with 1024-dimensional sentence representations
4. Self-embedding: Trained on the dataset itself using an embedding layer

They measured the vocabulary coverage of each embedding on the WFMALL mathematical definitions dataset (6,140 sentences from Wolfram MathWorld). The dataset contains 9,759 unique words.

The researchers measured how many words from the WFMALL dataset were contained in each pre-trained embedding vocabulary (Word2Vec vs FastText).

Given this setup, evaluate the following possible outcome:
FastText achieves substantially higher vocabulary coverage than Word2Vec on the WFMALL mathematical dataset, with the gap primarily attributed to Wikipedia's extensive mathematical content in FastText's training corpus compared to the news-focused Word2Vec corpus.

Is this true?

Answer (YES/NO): NO